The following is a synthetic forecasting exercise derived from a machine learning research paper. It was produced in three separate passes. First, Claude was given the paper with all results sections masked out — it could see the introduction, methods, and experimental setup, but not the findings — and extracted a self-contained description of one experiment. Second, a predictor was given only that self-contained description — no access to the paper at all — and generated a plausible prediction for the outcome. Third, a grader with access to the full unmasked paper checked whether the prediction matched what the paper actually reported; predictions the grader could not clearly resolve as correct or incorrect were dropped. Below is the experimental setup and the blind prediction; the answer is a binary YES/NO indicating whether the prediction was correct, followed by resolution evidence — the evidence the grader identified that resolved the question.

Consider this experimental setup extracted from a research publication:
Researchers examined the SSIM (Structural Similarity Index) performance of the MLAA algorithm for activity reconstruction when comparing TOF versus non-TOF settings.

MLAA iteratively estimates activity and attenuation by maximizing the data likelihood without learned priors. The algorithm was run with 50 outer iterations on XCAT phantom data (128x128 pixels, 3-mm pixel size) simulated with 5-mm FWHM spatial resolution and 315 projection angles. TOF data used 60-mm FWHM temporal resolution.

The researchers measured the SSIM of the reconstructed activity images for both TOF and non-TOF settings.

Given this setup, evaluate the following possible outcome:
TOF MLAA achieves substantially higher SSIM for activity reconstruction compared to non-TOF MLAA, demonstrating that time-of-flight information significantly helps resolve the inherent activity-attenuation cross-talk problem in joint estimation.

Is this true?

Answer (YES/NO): YES